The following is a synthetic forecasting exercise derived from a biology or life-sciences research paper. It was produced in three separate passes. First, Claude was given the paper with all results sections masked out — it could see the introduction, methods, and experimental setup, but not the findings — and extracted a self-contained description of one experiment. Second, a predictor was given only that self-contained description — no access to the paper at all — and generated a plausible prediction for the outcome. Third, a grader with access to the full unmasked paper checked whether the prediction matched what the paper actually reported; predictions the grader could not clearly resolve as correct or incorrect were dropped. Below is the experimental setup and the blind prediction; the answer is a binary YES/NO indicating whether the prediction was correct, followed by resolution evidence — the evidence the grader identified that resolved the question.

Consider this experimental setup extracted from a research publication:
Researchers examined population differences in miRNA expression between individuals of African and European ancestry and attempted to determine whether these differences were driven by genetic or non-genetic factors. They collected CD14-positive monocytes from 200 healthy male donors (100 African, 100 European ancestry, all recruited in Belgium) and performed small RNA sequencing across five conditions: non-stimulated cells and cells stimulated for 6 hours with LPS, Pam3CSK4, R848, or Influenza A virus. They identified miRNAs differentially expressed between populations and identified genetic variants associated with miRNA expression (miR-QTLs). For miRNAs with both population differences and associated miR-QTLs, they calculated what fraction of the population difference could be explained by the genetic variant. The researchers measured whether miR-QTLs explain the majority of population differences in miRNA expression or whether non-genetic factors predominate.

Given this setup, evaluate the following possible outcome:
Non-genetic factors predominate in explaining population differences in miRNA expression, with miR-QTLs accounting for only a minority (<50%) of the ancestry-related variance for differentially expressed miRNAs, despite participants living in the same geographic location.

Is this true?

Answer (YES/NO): YES